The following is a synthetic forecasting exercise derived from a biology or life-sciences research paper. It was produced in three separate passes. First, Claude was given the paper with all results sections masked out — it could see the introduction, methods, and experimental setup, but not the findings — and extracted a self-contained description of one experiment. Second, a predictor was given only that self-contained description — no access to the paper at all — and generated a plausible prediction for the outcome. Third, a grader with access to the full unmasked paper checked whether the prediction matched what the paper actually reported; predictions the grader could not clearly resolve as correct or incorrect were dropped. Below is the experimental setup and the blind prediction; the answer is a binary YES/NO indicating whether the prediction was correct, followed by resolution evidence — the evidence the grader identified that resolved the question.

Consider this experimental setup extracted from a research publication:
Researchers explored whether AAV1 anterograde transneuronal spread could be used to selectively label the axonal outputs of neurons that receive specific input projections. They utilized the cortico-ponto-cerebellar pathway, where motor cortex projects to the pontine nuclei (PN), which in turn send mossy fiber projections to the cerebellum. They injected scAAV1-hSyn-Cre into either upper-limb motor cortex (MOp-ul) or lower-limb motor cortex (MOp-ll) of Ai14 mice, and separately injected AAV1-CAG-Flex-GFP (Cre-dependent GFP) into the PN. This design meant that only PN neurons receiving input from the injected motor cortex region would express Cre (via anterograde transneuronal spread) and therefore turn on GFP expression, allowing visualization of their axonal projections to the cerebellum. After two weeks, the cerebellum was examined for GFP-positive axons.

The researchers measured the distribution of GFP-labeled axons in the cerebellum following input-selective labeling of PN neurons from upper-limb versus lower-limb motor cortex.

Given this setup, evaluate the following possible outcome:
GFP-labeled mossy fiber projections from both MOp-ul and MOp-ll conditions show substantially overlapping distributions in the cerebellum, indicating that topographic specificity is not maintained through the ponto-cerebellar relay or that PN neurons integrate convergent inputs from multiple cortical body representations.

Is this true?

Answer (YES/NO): NO